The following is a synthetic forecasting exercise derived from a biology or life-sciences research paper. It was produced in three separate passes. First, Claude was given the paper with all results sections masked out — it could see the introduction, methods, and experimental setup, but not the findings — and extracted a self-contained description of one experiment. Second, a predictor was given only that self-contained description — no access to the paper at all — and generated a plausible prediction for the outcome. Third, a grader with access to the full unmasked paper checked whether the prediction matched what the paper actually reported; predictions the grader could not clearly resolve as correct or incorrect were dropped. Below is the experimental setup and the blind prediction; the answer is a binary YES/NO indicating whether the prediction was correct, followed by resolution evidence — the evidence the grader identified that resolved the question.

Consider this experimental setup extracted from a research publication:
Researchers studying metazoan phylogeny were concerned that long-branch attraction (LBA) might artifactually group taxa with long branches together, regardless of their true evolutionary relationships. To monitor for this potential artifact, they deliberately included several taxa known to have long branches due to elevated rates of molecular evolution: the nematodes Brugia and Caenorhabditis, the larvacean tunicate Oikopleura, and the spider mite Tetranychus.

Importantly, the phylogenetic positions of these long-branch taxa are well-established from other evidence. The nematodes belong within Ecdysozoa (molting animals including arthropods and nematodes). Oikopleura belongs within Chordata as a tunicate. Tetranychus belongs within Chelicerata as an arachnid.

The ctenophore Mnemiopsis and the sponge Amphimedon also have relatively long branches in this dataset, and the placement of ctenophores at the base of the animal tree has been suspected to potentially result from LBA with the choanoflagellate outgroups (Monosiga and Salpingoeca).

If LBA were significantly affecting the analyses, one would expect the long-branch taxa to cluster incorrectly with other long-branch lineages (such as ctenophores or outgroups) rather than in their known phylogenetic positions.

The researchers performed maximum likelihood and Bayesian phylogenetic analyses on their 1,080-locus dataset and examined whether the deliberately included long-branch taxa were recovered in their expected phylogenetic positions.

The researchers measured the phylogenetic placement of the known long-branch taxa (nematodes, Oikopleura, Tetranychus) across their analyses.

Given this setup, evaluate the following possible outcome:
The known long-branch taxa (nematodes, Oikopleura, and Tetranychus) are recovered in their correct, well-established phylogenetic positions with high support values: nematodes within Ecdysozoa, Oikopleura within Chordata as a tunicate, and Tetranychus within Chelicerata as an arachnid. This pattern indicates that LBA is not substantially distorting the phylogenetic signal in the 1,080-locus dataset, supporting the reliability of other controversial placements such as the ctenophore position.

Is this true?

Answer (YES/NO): YES